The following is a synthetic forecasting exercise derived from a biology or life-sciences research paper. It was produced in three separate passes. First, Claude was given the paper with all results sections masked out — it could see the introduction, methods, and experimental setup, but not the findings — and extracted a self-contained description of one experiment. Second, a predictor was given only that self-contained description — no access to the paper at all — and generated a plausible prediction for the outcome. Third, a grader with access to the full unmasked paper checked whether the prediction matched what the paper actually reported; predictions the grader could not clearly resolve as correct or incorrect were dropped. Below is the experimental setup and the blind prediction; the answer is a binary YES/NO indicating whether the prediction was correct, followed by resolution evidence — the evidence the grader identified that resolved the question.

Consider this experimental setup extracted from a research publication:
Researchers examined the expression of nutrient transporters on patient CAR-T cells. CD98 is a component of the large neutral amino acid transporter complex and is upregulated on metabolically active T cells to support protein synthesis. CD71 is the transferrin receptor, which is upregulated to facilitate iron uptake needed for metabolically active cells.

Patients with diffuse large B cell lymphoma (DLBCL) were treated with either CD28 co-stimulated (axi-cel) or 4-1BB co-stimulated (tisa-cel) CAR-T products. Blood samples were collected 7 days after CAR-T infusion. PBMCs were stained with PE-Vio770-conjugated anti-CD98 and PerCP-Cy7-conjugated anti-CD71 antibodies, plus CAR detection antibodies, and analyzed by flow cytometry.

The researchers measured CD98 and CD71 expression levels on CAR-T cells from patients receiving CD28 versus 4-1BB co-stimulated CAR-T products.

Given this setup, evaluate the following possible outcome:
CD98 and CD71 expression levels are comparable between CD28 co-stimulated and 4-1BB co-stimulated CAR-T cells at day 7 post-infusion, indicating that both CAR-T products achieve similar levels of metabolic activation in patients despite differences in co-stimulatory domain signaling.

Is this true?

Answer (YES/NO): NO